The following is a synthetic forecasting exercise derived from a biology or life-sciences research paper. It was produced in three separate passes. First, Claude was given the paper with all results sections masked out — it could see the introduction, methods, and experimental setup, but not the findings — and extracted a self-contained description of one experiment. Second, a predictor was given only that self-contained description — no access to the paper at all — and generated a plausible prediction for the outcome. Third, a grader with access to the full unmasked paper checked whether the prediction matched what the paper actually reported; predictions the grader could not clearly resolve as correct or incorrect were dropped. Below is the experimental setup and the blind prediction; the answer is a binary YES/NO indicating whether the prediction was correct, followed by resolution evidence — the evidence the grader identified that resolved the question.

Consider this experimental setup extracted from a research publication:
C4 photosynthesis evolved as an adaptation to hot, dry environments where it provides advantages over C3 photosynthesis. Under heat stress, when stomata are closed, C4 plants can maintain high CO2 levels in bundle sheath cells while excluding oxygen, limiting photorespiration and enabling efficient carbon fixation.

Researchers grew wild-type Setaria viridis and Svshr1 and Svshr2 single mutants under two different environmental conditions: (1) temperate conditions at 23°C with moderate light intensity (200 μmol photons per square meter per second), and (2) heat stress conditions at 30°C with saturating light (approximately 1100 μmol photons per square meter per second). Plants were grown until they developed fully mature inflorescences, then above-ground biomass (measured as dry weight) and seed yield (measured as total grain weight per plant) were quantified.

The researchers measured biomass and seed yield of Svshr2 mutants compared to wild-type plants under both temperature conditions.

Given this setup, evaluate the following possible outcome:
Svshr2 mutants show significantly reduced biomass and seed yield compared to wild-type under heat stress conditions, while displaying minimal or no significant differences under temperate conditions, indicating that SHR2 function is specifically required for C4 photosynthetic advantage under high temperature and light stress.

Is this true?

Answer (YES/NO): YES